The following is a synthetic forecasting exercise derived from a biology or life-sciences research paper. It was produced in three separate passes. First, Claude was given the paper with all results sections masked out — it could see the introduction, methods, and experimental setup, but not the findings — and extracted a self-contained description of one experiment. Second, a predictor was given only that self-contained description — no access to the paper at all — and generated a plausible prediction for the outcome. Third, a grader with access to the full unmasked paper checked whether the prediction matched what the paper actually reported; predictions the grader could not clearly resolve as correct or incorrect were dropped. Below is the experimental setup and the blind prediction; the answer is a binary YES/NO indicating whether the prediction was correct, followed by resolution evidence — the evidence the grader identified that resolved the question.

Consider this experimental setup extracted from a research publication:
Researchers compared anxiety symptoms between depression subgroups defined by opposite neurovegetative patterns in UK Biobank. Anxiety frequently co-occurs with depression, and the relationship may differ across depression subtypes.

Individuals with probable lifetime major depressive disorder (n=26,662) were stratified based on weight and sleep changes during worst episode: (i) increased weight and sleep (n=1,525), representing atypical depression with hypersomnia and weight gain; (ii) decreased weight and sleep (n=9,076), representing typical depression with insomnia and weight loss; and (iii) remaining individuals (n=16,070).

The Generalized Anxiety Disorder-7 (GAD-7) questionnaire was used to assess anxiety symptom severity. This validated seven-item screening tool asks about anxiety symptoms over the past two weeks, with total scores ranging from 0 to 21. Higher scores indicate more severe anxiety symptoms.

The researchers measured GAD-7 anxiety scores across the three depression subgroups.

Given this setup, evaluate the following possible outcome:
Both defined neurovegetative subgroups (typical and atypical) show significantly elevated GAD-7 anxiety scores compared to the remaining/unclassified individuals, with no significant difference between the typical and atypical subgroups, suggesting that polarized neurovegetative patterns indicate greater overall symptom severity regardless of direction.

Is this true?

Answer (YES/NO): NO